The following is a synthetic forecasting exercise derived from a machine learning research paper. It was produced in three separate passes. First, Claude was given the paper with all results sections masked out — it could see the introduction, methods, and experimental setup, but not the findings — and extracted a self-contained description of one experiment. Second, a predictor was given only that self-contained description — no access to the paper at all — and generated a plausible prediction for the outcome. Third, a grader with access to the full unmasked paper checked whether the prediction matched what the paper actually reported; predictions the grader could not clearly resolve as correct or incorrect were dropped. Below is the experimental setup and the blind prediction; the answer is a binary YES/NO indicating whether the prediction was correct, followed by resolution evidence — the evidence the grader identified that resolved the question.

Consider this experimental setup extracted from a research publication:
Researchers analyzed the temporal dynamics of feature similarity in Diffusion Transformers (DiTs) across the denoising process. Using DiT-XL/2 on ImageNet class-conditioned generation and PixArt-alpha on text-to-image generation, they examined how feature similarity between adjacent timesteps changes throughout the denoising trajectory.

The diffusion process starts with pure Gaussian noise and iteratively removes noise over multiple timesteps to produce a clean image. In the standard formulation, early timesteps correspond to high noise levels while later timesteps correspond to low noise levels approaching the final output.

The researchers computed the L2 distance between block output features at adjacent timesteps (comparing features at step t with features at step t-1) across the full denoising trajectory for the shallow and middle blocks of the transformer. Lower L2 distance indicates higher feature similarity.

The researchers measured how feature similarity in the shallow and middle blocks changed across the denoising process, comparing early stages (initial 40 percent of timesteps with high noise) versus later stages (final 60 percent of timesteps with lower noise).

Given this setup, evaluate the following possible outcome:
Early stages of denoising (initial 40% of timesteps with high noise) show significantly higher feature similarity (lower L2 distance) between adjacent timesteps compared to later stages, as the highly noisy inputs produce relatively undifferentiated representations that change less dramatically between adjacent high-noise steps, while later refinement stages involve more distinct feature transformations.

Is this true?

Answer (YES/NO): NO